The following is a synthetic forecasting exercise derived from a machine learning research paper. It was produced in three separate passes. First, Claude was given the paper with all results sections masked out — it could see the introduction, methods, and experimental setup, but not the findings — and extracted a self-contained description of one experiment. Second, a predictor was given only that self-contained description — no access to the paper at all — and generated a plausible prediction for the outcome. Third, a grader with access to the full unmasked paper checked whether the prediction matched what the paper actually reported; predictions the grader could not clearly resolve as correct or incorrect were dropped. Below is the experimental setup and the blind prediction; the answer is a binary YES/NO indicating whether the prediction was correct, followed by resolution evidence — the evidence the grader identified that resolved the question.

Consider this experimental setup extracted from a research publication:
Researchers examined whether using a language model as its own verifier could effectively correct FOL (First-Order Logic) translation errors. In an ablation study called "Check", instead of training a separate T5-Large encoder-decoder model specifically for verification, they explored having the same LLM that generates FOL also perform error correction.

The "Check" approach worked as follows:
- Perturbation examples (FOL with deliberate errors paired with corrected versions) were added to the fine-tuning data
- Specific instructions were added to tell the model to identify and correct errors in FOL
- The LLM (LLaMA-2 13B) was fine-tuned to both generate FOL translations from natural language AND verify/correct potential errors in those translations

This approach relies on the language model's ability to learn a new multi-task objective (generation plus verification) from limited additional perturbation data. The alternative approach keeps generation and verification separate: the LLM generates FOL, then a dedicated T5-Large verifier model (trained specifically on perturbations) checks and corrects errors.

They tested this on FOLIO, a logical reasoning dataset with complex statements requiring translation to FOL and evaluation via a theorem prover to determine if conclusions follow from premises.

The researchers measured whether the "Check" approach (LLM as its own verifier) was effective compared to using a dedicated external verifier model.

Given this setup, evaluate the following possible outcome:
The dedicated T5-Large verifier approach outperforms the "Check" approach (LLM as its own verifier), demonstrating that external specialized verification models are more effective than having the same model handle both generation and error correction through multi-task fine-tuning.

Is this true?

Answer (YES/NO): YES